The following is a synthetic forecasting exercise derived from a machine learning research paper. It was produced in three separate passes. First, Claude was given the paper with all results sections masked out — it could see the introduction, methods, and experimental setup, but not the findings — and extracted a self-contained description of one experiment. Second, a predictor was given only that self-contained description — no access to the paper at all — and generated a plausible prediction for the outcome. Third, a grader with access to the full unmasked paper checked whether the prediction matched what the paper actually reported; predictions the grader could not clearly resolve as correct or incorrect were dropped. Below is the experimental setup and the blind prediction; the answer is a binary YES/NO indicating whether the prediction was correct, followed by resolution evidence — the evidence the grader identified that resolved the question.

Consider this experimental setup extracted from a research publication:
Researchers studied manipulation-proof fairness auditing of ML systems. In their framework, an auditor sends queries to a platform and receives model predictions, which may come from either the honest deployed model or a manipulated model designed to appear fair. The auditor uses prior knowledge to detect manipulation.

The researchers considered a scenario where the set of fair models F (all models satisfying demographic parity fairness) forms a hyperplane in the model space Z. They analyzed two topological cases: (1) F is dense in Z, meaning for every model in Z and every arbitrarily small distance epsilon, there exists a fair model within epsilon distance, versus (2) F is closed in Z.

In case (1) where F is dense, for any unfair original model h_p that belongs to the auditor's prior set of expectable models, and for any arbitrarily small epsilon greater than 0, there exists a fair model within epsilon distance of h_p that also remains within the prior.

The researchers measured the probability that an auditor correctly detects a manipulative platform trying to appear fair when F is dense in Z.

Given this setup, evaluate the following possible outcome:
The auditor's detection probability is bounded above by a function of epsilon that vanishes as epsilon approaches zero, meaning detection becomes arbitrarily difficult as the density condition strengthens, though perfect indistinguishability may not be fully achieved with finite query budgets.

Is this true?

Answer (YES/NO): NO